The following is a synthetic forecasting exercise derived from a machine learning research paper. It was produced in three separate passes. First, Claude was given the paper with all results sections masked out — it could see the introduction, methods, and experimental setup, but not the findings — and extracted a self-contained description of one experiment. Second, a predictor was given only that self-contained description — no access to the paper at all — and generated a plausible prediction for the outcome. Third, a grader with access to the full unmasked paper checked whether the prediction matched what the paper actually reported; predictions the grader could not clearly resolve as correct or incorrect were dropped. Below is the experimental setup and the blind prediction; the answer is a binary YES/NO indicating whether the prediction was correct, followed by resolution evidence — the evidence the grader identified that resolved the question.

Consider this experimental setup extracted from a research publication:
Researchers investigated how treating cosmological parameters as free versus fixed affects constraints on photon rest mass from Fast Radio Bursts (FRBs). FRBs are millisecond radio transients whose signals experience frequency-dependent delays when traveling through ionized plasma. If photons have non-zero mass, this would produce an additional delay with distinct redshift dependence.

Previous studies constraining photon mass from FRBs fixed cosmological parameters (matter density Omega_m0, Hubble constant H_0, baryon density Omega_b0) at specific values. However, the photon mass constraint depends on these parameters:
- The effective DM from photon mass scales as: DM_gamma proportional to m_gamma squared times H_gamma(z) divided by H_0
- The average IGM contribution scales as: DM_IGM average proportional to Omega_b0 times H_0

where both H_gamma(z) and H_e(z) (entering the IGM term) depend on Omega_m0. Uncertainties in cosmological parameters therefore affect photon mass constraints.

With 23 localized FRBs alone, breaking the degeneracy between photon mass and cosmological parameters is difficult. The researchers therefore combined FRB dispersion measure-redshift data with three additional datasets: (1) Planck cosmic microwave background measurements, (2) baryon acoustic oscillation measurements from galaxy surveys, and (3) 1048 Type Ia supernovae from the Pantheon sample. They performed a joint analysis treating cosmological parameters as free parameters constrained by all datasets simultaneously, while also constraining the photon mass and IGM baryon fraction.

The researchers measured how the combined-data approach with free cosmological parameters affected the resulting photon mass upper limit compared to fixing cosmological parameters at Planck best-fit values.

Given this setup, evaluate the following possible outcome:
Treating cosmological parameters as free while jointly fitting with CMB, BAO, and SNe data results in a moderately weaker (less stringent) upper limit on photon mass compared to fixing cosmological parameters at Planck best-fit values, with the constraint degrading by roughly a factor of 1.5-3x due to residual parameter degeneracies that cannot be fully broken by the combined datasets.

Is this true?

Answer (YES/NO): NO